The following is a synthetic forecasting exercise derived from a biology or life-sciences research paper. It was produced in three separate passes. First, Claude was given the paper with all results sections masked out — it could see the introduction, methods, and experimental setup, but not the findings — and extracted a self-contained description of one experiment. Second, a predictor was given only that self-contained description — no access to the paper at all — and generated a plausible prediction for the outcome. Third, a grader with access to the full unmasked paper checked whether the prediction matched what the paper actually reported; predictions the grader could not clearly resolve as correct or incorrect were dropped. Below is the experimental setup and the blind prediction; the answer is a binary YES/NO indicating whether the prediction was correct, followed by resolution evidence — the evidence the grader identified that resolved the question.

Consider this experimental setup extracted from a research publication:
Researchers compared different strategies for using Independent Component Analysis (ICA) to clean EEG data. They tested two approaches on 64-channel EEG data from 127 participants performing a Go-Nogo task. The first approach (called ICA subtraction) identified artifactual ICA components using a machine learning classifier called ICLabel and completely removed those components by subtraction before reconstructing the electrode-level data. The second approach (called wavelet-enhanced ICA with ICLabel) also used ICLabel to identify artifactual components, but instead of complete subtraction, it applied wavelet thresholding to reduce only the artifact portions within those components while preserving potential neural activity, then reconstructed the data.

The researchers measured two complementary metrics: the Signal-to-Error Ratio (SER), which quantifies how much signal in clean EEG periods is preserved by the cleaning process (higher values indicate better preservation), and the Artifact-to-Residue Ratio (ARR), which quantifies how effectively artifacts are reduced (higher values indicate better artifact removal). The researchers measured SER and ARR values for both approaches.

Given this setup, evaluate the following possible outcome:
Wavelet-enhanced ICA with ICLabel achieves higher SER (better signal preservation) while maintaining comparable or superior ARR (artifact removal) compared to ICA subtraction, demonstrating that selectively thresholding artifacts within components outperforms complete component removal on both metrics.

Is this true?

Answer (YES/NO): NO